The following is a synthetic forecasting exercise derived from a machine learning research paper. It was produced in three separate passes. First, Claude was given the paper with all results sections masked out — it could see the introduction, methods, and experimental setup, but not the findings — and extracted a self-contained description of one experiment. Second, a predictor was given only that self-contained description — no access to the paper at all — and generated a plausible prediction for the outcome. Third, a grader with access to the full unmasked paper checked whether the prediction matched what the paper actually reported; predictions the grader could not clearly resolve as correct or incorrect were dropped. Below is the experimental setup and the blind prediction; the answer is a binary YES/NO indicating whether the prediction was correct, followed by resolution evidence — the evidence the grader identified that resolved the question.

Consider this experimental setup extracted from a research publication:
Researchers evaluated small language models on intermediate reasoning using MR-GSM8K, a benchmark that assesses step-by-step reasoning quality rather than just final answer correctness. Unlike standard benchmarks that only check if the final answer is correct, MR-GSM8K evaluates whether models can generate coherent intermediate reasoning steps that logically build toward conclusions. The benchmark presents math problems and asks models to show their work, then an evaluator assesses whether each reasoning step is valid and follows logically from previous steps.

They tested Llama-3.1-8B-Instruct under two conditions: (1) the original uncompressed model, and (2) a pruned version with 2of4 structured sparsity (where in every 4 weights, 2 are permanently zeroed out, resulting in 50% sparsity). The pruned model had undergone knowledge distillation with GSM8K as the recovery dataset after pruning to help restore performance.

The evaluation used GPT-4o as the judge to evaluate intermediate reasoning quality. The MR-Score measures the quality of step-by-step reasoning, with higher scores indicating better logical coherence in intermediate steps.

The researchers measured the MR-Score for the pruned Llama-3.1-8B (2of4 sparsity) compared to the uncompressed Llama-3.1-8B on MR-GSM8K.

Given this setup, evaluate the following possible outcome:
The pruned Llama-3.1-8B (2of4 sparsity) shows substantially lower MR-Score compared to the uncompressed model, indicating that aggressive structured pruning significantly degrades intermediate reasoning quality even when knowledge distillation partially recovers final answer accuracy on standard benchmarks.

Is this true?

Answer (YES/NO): YES